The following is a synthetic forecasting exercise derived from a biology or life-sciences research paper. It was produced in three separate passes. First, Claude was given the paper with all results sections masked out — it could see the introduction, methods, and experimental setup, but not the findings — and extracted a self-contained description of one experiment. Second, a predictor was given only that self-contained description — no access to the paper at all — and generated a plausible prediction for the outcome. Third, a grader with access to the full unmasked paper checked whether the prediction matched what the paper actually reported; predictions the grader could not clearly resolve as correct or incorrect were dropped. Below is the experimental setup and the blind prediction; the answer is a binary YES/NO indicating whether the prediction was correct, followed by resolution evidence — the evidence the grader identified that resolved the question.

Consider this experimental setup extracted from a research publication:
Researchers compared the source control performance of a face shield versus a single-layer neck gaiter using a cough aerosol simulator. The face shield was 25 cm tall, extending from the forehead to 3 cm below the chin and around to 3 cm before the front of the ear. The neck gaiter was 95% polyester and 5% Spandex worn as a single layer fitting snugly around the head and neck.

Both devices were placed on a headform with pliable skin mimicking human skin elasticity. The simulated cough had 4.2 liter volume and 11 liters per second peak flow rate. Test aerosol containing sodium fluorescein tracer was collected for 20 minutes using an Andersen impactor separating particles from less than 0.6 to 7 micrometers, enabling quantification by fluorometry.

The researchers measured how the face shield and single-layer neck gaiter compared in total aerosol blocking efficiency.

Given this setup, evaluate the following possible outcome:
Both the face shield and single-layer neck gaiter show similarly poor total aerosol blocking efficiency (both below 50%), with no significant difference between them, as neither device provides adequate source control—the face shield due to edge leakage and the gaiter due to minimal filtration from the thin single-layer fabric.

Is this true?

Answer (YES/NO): NO